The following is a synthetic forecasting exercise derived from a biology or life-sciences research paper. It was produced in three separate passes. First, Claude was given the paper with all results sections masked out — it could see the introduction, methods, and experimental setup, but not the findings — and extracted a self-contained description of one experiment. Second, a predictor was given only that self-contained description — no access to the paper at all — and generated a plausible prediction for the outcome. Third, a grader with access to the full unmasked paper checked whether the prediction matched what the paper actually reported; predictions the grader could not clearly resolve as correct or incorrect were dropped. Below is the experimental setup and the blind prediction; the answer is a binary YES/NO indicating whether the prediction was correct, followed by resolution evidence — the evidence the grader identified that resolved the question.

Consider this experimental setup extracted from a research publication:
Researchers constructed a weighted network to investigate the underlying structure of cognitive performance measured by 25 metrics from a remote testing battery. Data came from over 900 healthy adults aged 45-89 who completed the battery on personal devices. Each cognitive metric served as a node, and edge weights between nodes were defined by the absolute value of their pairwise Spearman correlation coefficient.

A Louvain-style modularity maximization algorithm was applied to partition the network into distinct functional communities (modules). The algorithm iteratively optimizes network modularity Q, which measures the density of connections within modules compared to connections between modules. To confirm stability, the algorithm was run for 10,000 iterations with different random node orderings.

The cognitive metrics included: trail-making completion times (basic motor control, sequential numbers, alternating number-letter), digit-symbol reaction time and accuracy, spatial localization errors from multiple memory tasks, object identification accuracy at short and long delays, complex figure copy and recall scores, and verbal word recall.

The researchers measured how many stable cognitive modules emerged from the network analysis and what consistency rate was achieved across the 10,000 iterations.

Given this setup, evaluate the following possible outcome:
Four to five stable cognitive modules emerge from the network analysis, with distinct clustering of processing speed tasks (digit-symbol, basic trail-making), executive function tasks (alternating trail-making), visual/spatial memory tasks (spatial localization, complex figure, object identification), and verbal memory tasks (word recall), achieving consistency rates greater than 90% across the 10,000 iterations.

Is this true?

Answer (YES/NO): NO